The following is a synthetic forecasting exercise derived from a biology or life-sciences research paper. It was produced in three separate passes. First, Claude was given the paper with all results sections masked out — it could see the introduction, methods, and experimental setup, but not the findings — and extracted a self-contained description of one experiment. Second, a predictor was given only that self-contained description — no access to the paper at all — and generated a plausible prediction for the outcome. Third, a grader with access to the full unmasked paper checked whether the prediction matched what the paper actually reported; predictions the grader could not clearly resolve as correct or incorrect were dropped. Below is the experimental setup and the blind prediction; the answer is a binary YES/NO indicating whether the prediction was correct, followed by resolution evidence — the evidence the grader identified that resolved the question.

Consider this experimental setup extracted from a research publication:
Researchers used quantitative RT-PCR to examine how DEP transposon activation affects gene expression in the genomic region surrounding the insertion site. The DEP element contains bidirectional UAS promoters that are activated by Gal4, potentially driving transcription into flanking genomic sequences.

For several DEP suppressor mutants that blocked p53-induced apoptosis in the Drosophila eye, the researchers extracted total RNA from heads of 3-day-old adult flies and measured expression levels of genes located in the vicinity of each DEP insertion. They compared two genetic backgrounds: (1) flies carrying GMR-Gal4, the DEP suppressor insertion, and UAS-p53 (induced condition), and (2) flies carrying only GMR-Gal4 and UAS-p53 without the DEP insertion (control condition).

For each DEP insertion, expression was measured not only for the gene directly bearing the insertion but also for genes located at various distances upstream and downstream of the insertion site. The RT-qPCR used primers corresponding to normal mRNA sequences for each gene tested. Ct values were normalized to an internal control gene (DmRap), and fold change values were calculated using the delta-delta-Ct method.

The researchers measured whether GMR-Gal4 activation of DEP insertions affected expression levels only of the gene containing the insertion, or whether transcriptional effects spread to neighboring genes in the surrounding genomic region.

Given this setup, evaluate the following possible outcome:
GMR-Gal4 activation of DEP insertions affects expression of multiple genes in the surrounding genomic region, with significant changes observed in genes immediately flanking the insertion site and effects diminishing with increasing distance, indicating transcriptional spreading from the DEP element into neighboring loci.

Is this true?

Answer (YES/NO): YES